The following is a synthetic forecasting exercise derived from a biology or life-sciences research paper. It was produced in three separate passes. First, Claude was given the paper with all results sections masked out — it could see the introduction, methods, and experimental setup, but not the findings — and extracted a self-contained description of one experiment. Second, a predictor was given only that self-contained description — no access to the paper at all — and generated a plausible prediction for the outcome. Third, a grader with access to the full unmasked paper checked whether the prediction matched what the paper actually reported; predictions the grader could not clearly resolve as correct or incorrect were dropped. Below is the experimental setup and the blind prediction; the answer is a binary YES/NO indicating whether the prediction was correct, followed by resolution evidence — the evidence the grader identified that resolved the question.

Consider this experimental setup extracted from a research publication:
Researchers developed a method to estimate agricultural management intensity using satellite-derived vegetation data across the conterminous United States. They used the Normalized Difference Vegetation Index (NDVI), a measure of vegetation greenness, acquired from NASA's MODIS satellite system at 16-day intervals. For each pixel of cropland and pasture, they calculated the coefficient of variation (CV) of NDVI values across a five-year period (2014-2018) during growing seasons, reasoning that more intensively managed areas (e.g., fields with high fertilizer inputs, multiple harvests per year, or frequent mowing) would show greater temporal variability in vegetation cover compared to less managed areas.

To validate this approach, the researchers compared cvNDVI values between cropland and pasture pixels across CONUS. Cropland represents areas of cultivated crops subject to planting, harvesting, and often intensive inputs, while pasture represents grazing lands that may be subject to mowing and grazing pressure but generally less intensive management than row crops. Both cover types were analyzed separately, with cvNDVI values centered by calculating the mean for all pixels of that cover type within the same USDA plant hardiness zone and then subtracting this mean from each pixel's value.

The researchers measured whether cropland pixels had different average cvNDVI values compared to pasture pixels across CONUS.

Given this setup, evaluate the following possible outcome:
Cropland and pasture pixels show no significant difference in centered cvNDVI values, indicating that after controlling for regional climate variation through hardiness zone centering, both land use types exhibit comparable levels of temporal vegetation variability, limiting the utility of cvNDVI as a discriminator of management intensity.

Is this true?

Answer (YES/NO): NO